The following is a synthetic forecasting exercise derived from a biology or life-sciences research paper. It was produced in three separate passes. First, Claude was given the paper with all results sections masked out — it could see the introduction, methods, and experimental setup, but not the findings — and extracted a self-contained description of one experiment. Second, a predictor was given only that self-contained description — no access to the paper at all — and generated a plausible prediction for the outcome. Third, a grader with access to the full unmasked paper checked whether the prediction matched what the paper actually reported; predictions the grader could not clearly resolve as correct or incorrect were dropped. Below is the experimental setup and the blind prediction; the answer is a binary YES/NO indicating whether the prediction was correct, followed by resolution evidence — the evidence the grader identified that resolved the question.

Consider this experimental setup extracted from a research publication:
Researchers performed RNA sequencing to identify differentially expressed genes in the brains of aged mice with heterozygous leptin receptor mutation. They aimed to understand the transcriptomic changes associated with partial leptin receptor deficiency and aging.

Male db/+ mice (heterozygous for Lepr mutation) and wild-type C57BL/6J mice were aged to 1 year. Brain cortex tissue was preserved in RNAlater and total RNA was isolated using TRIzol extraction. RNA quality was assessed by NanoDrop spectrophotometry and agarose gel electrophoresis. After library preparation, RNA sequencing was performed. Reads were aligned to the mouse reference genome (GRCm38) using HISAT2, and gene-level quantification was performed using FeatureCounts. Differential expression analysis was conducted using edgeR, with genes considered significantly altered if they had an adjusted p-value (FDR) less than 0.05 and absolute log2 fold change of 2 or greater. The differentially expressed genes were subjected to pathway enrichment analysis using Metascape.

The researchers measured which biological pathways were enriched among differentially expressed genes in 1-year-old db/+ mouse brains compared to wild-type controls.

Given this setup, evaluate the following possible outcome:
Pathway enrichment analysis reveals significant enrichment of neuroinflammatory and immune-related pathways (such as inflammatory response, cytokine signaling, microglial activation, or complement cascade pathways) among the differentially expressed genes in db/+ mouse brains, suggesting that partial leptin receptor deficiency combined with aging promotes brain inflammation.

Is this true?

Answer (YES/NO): NO